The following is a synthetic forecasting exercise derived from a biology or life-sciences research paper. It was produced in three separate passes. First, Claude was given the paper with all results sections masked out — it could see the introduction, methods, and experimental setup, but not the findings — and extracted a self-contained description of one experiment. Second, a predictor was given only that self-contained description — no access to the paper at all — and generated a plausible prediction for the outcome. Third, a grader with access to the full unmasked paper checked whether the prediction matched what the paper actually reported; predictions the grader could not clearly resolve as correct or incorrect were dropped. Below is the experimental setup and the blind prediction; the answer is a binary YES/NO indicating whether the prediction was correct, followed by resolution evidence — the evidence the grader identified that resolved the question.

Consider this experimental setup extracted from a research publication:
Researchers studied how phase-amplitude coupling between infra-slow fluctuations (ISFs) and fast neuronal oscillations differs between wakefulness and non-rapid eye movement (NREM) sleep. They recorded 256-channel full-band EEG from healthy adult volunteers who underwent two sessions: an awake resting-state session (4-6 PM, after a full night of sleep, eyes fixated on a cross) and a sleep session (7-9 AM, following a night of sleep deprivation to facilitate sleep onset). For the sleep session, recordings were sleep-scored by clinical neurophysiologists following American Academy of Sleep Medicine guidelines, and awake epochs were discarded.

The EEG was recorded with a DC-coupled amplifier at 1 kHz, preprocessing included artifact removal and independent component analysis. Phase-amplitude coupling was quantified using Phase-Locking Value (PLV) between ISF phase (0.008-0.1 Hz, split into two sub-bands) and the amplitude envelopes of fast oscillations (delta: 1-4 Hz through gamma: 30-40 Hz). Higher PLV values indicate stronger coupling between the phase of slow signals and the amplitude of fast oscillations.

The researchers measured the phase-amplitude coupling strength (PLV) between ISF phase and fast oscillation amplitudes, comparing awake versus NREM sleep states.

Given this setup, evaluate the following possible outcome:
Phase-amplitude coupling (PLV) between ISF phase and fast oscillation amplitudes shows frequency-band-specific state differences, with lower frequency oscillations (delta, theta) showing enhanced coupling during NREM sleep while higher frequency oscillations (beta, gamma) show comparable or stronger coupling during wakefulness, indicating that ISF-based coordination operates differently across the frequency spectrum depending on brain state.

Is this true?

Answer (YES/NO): NO